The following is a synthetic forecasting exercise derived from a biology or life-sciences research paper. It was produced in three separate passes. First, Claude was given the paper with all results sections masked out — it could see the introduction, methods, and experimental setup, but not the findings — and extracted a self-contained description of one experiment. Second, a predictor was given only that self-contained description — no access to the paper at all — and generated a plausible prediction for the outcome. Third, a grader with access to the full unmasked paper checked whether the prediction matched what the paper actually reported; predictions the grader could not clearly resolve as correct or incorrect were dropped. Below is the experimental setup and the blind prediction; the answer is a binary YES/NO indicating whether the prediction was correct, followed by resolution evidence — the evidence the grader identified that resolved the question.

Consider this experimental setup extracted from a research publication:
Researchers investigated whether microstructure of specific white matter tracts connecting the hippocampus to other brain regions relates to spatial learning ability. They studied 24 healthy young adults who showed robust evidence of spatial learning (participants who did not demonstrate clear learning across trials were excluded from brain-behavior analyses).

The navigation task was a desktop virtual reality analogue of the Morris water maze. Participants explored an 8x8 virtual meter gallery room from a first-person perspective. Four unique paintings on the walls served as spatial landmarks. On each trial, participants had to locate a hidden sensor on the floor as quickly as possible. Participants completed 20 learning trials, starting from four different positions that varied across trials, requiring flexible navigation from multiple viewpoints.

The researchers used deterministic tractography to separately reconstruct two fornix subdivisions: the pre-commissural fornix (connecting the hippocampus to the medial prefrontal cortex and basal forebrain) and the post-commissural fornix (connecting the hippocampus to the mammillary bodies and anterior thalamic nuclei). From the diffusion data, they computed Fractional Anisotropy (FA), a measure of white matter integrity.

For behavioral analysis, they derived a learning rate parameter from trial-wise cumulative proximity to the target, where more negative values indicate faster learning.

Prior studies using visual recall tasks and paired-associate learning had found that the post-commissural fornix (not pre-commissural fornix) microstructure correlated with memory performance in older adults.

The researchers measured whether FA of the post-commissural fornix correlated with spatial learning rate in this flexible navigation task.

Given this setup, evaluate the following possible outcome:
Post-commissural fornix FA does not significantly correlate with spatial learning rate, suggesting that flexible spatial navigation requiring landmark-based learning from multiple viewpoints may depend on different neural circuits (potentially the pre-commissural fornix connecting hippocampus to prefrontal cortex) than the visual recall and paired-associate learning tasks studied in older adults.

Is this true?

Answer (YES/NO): YES